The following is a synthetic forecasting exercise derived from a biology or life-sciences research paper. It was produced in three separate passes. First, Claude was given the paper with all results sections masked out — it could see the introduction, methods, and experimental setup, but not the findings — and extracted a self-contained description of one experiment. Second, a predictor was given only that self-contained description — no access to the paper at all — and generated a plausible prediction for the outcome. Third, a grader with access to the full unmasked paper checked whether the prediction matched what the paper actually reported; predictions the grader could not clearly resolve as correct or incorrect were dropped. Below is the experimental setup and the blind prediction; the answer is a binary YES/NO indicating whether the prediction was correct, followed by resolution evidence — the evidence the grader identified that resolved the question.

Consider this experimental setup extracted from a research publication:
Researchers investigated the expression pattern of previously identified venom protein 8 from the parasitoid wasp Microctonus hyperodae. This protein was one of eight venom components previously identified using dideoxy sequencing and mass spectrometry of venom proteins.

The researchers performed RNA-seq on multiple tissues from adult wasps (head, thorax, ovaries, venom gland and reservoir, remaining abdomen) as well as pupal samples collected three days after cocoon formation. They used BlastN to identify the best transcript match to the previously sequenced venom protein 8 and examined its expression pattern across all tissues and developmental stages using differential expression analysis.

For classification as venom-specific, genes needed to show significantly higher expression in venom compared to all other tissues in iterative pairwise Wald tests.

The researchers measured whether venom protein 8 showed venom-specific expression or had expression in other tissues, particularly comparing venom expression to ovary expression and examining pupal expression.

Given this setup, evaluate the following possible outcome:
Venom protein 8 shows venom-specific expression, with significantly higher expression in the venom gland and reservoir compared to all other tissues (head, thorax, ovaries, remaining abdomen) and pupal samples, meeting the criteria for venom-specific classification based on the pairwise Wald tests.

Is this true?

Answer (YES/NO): NO